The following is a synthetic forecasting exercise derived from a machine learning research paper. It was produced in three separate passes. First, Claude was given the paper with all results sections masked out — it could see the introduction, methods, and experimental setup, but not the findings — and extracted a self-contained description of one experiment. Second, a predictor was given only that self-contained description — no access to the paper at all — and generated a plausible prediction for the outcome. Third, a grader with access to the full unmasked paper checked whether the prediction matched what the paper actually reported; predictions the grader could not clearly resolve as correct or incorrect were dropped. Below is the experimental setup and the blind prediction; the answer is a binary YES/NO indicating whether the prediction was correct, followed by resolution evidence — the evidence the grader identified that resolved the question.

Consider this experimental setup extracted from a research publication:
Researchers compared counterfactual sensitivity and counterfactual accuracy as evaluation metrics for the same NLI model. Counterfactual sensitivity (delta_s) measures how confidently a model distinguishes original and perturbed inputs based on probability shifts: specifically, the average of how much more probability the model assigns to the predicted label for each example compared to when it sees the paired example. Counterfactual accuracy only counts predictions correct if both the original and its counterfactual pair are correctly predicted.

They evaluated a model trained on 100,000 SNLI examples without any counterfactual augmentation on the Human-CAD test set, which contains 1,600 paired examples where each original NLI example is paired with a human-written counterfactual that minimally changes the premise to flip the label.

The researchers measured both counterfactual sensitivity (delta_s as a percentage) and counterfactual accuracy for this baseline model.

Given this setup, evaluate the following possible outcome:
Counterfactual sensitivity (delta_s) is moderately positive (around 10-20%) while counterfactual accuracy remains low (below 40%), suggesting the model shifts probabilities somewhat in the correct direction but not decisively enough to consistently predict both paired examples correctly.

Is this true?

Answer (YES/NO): NO